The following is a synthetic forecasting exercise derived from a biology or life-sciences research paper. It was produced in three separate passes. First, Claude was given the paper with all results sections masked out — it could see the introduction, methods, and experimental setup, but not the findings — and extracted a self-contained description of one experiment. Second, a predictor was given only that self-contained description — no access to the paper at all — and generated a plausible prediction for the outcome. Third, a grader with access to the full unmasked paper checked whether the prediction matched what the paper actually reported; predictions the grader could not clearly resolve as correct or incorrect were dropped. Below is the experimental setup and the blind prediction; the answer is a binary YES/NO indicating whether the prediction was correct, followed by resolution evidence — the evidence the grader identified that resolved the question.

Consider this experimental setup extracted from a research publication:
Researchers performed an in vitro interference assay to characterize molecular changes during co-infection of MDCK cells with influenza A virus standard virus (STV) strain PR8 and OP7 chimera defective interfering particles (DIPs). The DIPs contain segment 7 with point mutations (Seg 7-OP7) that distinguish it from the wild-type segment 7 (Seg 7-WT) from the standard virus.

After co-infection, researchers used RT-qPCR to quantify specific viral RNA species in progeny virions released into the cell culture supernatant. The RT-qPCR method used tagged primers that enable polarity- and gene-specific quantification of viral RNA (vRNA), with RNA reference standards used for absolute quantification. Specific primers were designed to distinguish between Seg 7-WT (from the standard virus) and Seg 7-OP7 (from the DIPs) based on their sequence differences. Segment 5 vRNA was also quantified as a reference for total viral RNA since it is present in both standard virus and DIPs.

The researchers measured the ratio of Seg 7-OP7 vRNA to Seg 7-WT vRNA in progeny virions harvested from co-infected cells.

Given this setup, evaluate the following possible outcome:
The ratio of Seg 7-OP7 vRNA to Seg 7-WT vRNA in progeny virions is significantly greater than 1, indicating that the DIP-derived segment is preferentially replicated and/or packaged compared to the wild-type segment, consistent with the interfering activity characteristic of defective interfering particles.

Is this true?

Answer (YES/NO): YES